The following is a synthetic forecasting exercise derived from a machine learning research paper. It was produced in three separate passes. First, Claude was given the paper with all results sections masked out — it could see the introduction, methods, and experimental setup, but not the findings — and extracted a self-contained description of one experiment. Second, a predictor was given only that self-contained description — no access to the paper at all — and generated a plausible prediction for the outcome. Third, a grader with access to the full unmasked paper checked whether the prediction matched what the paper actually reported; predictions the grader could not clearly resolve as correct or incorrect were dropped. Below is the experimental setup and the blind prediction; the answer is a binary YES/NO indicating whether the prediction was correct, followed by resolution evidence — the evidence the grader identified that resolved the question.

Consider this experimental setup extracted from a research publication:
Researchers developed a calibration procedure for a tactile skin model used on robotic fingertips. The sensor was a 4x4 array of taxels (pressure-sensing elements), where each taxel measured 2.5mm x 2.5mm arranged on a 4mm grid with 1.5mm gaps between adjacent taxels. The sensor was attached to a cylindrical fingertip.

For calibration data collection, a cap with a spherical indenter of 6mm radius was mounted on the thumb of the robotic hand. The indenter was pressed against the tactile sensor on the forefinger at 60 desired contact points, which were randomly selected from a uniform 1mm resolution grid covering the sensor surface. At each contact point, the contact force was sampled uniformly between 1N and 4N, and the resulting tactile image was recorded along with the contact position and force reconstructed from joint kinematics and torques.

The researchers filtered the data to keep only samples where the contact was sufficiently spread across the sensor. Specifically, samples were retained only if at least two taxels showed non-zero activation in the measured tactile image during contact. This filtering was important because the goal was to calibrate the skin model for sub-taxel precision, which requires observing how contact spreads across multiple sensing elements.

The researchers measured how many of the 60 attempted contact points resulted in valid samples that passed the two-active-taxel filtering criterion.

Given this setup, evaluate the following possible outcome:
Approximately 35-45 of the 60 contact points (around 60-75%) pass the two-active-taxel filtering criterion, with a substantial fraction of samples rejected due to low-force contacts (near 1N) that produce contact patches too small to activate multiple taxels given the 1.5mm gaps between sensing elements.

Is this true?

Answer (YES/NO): NO